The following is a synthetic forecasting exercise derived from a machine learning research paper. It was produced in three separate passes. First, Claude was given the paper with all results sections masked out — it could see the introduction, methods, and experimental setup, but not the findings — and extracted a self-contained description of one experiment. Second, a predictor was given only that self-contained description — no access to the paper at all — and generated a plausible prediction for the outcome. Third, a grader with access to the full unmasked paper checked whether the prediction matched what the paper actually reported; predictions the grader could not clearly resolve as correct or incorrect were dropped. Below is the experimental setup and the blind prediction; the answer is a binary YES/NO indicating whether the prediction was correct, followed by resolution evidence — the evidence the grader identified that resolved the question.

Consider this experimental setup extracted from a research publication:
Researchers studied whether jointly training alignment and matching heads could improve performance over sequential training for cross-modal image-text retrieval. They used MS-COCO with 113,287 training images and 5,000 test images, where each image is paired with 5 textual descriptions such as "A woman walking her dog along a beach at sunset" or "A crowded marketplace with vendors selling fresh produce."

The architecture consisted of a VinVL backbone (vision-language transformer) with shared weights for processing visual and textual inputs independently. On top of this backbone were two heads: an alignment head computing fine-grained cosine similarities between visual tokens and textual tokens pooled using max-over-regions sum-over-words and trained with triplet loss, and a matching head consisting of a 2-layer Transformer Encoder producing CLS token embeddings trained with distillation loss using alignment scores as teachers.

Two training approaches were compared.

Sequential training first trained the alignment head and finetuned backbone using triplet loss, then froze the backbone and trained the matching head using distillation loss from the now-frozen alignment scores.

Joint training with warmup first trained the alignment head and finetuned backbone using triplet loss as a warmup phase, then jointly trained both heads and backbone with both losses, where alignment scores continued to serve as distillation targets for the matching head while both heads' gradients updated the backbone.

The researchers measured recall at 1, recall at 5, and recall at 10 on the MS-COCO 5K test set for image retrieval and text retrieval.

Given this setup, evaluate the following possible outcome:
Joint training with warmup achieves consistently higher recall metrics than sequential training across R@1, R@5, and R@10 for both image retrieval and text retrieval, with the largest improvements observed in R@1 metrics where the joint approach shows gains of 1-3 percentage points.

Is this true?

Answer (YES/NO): NO